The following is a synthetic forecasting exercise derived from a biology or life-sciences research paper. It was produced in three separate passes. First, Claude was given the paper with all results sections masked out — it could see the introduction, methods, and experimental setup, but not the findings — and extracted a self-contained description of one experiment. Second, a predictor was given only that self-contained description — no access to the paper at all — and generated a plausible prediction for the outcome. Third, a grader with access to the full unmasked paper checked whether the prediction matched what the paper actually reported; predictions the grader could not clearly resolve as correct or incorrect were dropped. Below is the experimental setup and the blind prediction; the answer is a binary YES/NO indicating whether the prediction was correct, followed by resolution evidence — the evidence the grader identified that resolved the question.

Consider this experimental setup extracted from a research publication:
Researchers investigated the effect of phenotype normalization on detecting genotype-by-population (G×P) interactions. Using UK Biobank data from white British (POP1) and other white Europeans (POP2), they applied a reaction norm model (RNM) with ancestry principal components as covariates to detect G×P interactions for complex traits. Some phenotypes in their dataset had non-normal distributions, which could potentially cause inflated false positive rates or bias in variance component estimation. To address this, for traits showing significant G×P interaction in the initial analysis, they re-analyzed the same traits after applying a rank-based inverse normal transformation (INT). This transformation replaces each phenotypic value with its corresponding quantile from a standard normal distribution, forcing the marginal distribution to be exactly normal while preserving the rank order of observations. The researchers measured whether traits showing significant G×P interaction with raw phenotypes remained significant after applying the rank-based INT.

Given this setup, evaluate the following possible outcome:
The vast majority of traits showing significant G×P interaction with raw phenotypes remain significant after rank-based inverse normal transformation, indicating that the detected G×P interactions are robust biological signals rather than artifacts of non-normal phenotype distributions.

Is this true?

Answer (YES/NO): NO